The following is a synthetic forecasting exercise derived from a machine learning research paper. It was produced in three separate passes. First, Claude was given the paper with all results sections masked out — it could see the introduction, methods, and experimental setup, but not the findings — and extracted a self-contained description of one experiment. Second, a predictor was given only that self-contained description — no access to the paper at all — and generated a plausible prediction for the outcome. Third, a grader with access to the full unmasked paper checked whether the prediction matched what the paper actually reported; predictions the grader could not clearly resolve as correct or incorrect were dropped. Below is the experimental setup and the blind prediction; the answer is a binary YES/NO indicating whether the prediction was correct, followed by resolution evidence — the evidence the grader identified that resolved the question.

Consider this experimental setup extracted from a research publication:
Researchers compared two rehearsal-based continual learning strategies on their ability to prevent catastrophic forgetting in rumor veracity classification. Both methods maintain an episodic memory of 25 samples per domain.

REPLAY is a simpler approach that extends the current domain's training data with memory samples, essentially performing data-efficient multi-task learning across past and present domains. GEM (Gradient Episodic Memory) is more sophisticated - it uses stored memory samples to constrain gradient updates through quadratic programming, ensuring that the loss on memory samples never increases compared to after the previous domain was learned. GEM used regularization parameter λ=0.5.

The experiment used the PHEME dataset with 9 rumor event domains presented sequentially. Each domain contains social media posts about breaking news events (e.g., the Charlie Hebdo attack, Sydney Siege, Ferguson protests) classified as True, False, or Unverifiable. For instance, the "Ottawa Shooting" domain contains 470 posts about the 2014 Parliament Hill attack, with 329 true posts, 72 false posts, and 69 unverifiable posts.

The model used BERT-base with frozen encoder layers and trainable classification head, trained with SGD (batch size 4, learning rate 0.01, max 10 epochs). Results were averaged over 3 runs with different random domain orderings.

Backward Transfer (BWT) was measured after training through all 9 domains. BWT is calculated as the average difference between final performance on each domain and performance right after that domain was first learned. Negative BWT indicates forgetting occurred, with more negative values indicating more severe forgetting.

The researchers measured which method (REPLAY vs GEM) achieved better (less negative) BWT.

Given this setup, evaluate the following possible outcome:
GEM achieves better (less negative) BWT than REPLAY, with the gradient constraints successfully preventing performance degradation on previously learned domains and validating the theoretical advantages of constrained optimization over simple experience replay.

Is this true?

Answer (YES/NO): NO